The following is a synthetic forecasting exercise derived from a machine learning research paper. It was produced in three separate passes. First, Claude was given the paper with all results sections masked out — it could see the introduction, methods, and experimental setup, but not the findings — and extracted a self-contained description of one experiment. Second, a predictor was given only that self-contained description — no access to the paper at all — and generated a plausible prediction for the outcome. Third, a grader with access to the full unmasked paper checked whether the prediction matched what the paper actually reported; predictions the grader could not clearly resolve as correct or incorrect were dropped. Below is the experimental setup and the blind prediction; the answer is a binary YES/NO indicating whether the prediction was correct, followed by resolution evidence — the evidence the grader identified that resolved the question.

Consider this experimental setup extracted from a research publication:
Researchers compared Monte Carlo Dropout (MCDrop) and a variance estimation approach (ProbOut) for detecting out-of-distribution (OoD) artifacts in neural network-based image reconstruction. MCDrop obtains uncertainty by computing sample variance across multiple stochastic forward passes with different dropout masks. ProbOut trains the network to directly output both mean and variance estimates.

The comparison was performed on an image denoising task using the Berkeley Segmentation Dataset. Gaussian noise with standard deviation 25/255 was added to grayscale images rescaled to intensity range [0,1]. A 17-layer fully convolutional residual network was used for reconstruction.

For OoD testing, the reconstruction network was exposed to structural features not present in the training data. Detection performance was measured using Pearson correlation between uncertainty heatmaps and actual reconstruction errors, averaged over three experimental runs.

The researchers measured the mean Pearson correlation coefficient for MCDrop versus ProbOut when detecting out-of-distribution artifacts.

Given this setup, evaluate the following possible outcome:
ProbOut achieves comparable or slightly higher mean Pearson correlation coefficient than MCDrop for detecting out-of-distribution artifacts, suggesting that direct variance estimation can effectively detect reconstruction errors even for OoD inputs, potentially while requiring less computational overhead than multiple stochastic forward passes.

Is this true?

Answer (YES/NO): YES